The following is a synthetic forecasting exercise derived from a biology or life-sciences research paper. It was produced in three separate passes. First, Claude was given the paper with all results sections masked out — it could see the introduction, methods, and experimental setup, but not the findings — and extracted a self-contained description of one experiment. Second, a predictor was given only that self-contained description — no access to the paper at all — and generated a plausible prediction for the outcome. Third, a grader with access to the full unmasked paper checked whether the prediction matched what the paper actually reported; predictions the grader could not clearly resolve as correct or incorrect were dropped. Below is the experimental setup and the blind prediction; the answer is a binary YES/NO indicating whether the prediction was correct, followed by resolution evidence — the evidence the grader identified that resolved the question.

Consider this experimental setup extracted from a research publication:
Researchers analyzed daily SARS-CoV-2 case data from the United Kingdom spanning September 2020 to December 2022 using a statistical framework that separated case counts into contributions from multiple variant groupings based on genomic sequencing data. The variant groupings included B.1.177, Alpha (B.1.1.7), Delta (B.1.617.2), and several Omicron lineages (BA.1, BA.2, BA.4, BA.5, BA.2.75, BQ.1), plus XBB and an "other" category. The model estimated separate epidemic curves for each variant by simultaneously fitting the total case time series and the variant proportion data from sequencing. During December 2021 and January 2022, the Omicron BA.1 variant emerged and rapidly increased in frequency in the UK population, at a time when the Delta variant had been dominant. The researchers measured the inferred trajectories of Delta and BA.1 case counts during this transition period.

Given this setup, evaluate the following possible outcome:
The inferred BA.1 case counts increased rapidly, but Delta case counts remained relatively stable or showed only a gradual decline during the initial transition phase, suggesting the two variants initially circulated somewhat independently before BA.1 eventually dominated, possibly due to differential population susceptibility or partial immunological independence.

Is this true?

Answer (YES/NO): NO